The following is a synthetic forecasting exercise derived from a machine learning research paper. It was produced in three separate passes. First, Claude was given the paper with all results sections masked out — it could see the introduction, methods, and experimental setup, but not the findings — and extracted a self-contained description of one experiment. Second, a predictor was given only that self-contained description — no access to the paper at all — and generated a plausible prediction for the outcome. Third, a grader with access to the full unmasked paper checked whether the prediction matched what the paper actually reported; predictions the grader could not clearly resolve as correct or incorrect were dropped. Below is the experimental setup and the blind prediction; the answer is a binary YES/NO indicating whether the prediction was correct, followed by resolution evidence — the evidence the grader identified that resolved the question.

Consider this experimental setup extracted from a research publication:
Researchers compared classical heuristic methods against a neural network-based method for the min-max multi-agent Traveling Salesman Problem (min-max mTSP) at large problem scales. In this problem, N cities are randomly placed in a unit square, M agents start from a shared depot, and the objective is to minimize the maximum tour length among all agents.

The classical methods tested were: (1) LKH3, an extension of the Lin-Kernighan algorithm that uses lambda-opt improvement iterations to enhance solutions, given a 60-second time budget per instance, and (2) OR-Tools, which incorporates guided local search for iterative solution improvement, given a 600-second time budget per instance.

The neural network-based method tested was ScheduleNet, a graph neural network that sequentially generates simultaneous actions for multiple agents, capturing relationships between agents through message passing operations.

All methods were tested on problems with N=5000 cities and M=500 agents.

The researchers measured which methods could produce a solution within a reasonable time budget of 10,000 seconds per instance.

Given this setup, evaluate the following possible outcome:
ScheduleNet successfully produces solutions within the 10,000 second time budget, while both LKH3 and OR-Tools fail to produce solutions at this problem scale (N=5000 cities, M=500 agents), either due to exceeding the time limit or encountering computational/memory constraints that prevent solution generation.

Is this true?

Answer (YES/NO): NO